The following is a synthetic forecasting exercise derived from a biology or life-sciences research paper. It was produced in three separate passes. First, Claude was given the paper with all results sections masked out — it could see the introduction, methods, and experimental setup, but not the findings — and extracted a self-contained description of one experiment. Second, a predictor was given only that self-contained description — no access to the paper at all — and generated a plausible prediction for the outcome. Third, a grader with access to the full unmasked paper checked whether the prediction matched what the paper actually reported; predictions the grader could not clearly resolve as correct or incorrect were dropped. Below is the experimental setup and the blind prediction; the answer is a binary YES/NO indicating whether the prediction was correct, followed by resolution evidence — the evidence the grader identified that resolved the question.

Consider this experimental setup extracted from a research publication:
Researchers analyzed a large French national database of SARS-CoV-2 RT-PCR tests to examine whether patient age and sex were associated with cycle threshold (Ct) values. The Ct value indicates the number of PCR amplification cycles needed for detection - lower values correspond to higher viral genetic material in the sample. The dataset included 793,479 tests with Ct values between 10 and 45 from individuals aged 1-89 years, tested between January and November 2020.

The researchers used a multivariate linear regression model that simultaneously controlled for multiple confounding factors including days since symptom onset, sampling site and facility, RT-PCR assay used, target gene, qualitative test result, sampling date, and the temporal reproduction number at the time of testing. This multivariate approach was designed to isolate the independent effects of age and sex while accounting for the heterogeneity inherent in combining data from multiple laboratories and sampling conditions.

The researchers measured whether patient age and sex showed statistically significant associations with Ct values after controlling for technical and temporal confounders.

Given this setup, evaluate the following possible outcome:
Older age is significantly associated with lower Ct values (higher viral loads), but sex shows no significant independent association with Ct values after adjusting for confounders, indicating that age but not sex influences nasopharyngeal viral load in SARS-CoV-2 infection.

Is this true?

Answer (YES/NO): YES